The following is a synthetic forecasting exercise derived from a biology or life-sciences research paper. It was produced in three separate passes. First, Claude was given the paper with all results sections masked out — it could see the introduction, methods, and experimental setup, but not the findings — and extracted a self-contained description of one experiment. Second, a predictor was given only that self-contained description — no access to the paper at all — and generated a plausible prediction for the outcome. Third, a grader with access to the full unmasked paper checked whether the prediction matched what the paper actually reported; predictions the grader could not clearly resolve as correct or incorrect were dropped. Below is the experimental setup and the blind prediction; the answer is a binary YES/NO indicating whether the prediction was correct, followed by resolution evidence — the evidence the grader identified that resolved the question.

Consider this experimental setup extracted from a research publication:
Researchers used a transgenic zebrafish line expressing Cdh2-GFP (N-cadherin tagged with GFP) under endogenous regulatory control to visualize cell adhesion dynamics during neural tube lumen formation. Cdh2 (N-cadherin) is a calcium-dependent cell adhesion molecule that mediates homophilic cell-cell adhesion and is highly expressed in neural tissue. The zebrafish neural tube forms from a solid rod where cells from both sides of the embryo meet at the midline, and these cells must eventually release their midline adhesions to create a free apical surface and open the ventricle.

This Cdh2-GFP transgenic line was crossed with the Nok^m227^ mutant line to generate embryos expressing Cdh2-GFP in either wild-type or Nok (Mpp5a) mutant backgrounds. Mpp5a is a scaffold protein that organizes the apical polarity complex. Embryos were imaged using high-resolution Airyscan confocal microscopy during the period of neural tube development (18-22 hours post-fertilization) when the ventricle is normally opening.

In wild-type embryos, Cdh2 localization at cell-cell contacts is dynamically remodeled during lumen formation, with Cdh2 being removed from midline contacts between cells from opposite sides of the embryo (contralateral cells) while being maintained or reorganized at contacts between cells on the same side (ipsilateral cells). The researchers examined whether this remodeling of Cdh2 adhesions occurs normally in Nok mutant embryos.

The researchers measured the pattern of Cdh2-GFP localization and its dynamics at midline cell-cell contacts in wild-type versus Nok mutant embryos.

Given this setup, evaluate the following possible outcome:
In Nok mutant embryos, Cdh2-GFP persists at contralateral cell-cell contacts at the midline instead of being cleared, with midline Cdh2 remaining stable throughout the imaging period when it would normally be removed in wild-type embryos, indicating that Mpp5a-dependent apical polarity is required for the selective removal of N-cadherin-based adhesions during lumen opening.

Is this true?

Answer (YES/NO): YES